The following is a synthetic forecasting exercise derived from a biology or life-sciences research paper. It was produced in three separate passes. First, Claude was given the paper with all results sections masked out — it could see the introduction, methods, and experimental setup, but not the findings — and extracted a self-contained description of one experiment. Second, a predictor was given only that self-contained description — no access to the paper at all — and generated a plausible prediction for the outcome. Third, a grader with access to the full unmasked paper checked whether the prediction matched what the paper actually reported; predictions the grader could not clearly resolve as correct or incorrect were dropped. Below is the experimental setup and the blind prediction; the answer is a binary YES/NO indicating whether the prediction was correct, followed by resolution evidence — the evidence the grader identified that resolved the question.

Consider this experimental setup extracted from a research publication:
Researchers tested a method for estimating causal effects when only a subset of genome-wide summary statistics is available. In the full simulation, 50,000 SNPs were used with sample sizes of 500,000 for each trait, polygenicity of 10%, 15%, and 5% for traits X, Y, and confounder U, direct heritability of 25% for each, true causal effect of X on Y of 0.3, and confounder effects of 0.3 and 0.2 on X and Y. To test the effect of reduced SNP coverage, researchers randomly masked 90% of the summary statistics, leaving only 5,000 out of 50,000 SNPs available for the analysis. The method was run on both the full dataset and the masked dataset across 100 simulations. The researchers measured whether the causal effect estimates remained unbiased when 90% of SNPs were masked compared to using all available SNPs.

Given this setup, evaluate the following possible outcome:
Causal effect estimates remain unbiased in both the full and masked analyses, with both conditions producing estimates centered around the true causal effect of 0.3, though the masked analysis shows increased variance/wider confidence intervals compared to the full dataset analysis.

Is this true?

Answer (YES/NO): NO